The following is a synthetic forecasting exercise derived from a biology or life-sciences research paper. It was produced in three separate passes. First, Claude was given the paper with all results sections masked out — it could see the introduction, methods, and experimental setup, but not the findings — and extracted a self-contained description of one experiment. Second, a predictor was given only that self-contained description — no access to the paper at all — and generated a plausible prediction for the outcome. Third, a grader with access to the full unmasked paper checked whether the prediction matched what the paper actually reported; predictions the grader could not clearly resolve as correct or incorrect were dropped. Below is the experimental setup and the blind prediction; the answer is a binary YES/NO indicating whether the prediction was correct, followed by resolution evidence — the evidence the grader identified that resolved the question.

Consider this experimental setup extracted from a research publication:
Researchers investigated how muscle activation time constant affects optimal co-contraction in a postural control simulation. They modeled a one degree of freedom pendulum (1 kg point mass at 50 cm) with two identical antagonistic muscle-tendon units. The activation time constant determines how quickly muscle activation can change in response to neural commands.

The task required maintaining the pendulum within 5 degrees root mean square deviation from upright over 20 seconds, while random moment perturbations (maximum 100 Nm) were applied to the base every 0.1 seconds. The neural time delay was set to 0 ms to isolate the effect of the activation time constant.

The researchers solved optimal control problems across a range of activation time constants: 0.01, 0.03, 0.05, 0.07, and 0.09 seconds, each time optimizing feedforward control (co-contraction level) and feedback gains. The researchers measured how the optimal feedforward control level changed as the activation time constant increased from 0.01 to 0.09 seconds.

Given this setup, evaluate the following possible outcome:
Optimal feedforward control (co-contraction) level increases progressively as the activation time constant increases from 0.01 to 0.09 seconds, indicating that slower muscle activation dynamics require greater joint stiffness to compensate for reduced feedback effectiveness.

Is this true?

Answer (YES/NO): YES